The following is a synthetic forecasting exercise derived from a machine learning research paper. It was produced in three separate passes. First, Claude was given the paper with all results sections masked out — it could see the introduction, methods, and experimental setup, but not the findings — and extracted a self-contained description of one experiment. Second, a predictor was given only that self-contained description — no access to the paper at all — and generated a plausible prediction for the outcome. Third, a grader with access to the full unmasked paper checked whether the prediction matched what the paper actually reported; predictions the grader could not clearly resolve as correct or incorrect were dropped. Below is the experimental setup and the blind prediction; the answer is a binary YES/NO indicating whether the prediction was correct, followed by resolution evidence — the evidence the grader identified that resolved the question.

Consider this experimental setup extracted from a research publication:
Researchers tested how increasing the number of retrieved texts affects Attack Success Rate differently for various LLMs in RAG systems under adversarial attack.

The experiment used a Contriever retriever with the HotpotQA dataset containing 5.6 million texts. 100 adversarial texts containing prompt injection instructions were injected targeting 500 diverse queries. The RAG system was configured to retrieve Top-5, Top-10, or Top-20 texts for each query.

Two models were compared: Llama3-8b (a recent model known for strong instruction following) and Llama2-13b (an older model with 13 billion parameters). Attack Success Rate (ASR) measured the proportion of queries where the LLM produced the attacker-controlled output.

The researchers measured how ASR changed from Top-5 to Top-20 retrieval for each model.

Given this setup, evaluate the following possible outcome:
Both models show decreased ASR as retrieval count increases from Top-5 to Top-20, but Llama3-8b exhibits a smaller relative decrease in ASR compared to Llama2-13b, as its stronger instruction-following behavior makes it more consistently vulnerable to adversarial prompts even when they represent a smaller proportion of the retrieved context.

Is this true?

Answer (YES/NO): NO